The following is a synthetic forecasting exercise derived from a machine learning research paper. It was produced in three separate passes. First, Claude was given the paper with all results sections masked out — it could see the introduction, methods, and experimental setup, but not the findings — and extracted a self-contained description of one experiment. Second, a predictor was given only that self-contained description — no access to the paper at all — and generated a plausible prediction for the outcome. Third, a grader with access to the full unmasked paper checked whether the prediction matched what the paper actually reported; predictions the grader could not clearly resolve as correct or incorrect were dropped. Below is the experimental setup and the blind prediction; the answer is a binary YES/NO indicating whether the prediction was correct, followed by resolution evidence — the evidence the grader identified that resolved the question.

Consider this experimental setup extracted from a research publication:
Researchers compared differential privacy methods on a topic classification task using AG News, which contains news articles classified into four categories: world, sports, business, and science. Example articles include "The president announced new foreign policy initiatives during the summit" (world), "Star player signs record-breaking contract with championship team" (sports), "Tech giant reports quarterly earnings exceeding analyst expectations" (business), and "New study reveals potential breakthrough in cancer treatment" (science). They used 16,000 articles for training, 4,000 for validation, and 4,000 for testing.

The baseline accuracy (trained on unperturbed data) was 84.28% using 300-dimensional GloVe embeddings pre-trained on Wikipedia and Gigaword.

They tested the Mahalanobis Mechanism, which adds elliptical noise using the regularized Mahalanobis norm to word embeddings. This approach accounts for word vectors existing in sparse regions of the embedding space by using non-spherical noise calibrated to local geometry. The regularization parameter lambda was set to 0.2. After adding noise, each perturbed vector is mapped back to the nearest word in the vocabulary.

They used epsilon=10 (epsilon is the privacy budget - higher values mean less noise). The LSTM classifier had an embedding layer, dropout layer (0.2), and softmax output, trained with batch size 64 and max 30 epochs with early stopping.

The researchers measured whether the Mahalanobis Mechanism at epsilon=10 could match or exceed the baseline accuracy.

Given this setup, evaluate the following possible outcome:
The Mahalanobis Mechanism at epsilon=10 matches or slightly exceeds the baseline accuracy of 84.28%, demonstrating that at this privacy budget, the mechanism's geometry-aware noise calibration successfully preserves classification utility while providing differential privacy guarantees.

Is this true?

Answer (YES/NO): YES